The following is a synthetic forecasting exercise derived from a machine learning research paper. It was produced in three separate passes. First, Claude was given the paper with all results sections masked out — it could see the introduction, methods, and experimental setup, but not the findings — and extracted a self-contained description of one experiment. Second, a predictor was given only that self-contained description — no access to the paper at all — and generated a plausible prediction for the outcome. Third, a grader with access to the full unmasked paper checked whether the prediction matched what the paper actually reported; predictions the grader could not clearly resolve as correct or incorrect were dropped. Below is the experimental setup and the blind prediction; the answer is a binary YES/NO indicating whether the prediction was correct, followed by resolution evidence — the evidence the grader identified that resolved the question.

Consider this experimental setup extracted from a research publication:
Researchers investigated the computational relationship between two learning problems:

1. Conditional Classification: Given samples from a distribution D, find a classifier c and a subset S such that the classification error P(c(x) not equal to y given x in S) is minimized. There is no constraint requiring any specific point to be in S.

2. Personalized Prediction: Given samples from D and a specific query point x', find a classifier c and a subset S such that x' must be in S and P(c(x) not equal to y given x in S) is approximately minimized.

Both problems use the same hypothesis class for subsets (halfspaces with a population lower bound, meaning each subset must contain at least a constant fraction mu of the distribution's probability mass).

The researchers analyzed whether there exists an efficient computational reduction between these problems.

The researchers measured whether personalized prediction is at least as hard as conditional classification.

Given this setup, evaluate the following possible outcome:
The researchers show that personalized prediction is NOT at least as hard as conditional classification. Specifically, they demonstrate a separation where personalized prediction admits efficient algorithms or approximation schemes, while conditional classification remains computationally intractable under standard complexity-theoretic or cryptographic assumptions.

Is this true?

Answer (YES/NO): NO